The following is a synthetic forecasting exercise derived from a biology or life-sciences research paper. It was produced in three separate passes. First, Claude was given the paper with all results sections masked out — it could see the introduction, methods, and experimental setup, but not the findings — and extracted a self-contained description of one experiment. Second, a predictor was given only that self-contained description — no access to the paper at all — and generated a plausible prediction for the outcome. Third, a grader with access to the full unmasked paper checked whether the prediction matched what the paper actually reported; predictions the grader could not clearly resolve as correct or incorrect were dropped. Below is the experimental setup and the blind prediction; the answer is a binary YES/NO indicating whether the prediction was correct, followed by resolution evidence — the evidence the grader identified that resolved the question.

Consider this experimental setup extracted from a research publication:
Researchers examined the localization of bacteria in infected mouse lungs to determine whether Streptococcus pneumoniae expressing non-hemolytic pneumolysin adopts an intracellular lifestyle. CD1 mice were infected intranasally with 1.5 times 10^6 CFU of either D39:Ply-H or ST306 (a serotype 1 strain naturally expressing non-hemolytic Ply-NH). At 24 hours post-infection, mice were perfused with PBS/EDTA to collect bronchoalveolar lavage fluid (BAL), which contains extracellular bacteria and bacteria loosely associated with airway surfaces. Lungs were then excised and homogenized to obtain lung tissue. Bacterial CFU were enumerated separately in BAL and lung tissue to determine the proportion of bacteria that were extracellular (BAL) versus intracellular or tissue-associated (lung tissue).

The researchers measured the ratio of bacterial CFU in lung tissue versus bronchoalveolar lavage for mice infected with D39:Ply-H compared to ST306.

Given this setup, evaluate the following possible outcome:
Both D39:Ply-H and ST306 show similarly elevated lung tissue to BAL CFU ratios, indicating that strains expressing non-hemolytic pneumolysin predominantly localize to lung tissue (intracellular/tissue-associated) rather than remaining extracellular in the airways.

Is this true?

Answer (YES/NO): NO